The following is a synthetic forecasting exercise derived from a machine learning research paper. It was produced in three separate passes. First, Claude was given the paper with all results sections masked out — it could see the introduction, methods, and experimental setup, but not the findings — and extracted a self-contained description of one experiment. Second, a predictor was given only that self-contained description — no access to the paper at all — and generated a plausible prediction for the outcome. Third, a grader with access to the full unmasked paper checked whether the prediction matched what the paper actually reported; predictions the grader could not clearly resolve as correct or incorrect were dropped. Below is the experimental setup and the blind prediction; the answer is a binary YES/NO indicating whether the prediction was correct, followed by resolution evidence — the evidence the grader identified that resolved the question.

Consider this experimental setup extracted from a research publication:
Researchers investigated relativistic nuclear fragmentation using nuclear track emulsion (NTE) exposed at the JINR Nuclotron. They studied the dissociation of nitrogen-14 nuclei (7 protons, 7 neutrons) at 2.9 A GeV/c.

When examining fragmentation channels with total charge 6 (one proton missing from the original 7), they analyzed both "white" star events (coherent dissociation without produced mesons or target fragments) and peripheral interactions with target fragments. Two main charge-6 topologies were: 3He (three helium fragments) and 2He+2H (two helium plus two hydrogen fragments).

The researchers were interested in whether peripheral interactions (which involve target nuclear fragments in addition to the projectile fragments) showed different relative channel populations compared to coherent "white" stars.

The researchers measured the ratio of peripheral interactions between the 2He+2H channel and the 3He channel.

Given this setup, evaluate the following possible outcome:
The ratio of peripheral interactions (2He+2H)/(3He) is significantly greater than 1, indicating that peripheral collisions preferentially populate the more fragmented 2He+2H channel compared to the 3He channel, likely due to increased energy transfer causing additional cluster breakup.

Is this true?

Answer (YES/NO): YES